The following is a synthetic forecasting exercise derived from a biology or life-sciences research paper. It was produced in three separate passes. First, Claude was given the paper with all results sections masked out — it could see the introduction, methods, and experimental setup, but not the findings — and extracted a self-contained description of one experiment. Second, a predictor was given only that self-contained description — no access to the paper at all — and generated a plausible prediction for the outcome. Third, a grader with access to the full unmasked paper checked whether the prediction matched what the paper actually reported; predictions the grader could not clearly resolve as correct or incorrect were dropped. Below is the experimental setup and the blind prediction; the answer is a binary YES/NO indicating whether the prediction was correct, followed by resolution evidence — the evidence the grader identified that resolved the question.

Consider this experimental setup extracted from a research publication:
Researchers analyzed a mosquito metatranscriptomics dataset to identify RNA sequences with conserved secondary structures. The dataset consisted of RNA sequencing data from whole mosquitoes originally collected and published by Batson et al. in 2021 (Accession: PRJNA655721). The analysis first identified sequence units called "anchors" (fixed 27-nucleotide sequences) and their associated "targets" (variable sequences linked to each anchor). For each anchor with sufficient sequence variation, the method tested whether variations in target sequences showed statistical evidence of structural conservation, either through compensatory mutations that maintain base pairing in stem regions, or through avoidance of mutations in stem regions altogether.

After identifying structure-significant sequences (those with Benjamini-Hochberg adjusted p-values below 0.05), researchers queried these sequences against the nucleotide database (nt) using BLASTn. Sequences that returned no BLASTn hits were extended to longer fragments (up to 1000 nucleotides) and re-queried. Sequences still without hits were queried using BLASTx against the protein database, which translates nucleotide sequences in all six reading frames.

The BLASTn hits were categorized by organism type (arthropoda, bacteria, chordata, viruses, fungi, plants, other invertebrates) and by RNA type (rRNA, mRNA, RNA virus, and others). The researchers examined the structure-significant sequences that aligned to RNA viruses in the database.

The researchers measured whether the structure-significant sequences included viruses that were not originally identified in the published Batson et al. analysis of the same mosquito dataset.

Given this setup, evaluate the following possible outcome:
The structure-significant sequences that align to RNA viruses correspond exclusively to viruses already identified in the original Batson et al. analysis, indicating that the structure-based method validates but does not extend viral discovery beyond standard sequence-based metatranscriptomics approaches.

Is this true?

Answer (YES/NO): NO